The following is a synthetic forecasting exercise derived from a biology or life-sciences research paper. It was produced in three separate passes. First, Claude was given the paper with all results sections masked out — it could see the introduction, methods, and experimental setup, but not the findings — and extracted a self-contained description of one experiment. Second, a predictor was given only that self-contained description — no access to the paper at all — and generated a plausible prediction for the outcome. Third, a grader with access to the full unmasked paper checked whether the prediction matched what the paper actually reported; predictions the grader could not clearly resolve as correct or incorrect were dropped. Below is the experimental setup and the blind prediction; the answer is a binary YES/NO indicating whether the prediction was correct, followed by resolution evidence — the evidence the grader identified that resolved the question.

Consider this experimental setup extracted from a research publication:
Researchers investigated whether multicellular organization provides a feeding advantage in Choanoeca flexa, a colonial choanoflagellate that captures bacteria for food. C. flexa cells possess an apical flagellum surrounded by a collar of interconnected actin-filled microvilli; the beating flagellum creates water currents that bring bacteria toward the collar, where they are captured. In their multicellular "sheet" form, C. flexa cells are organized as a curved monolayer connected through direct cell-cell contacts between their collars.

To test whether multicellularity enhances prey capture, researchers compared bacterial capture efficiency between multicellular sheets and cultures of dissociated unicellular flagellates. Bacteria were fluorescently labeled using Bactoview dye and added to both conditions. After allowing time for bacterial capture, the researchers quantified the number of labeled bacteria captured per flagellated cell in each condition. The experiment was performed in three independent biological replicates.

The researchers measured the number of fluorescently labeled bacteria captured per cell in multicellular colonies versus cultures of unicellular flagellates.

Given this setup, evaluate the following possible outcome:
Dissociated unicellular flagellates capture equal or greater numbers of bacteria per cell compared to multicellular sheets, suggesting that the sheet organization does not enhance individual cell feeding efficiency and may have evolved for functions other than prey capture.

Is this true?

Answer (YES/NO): NO